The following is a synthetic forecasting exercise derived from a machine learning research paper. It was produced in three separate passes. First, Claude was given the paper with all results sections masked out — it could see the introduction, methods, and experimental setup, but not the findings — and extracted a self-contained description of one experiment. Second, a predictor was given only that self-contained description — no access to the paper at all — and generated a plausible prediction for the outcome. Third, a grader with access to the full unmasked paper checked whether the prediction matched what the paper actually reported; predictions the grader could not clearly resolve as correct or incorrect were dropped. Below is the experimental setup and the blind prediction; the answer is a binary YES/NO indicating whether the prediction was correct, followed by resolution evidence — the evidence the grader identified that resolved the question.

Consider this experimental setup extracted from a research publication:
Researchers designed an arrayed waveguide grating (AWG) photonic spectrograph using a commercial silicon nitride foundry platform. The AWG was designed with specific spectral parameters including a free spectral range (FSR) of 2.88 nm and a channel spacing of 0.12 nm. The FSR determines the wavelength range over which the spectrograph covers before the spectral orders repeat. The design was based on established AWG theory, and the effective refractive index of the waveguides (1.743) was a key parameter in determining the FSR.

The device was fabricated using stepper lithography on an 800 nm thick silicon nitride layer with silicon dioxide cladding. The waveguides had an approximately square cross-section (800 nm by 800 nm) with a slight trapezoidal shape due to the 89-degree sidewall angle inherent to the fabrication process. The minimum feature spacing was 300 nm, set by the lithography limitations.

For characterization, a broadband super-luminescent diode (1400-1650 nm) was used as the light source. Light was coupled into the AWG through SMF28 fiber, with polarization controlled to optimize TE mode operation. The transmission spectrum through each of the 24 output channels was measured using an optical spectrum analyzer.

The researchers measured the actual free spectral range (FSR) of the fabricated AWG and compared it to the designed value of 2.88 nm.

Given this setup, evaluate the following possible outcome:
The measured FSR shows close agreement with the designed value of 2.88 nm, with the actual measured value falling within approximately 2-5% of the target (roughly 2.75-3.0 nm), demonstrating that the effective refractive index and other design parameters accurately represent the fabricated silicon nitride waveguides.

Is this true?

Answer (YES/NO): YES